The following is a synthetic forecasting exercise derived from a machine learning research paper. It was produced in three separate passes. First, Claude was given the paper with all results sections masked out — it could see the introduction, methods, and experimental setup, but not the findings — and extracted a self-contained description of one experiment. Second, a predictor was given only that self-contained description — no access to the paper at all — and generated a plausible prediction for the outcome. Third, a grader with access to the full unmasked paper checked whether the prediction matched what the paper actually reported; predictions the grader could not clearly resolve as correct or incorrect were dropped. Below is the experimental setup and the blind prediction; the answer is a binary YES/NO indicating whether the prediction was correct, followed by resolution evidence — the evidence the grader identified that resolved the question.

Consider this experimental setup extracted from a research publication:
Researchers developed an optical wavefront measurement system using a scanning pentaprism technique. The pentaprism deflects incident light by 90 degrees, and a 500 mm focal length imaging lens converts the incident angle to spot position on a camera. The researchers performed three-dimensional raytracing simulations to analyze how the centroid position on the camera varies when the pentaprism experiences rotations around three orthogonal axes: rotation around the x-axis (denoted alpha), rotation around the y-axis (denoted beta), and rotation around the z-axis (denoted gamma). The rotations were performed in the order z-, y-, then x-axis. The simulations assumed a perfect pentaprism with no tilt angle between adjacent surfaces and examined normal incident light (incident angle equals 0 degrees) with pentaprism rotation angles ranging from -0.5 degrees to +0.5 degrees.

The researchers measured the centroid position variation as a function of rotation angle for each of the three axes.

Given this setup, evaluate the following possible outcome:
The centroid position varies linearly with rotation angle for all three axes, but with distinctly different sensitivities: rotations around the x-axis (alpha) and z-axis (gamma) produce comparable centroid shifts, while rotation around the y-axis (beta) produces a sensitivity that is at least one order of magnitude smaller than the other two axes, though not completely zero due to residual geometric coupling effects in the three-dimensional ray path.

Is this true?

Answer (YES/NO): NO